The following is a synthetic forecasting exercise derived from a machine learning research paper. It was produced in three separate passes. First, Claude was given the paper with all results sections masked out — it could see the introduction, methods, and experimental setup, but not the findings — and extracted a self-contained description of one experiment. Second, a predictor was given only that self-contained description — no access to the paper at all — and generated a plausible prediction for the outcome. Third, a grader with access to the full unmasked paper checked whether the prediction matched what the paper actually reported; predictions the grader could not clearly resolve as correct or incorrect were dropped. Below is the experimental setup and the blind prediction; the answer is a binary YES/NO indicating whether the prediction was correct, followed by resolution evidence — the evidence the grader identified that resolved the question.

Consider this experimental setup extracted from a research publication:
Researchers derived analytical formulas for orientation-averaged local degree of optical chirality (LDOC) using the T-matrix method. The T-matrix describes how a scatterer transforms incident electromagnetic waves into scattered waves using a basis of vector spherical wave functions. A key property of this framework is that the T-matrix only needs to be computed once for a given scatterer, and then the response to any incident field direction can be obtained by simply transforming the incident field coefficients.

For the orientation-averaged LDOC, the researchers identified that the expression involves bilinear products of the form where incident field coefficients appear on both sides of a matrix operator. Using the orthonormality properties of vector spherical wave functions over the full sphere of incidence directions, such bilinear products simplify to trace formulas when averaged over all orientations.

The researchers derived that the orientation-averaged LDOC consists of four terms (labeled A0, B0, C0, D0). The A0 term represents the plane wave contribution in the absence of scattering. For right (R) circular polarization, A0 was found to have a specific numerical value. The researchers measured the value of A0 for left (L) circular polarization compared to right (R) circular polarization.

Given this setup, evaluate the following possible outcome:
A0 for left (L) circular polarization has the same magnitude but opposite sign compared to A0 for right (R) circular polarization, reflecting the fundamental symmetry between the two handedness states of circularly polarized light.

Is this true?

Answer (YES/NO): YES